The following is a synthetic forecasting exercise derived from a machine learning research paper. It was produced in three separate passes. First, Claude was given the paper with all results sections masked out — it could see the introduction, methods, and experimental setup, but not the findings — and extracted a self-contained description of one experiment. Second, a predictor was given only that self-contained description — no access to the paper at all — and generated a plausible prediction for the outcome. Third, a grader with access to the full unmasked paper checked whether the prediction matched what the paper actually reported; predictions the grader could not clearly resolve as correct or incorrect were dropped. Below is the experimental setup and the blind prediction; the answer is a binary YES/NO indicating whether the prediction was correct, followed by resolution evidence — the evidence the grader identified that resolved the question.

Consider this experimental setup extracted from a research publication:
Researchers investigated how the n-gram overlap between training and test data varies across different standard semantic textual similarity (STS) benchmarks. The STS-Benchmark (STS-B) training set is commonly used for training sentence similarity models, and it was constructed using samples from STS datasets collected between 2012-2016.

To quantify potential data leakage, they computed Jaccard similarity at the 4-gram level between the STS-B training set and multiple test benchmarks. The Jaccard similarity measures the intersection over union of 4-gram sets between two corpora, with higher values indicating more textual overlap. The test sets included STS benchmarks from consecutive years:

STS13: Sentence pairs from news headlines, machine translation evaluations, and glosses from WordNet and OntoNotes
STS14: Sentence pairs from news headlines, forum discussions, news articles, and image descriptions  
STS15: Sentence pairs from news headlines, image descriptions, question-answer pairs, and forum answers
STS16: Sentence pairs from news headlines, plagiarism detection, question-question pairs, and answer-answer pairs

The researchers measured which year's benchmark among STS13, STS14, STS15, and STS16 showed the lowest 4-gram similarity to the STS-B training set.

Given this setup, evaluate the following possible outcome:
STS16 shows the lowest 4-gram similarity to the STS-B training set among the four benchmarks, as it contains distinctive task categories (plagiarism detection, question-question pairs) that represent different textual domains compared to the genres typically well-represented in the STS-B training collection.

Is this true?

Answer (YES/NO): YES